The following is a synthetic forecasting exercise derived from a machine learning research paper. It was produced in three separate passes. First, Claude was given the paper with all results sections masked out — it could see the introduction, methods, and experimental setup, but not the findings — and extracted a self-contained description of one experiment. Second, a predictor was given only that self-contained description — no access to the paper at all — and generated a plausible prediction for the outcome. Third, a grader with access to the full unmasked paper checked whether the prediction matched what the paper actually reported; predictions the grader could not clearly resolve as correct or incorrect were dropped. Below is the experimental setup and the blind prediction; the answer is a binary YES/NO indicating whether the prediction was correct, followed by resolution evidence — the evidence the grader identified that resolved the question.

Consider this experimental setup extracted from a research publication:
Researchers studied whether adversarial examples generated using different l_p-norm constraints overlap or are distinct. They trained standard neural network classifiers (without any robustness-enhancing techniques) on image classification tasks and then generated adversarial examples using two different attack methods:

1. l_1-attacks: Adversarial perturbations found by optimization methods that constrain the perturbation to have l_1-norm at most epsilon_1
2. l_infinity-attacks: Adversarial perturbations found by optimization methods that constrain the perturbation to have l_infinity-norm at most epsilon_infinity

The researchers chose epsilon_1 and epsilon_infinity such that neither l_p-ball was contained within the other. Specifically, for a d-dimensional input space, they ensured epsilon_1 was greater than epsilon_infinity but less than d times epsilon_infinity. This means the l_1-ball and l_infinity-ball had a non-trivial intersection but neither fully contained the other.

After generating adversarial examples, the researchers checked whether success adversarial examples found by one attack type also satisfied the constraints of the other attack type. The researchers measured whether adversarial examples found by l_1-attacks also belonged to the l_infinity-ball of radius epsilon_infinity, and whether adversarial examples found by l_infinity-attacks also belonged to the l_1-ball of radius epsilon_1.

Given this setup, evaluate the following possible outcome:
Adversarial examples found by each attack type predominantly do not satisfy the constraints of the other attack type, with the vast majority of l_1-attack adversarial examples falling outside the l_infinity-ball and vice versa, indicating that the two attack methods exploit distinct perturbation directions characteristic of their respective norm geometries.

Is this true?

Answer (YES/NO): YES